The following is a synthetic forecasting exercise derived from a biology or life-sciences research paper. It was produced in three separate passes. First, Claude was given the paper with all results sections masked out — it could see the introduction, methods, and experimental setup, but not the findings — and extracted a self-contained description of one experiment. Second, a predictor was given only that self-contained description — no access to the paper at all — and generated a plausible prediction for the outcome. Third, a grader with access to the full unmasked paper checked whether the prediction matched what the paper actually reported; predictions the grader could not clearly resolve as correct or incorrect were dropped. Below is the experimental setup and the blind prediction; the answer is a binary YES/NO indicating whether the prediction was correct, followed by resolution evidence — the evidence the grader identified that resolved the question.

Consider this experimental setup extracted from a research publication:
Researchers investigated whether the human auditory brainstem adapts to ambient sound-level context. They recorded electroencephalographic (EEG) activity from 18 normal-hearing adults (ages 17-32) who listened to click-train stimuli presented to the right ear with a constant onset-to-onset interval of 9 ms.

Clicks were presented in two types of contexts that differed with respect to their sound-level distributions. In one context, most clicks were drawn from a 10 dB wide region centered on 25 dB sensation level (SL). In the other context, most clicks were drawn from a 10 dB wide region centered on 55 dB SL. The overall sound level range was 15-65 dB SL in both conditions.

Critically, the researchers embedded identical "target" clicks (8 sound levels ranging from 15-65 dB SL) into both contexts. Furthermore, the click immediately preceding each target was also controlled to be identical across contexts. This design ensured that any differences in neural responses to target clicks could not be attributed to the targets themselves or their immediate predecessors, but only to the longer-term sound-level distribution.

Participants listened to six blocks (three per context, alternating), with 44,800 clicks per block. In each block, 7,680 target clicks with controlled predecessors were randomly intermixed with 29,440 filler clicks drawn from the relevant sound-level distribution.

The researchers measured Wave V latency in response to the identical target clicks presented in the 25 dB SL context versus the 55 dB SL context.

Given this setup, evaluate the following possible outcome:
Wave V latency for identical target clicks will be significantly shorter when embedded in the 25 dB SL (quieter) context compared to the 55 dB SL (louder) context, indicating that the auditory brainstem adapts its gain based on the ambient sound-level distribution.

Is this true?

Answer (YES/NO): NO